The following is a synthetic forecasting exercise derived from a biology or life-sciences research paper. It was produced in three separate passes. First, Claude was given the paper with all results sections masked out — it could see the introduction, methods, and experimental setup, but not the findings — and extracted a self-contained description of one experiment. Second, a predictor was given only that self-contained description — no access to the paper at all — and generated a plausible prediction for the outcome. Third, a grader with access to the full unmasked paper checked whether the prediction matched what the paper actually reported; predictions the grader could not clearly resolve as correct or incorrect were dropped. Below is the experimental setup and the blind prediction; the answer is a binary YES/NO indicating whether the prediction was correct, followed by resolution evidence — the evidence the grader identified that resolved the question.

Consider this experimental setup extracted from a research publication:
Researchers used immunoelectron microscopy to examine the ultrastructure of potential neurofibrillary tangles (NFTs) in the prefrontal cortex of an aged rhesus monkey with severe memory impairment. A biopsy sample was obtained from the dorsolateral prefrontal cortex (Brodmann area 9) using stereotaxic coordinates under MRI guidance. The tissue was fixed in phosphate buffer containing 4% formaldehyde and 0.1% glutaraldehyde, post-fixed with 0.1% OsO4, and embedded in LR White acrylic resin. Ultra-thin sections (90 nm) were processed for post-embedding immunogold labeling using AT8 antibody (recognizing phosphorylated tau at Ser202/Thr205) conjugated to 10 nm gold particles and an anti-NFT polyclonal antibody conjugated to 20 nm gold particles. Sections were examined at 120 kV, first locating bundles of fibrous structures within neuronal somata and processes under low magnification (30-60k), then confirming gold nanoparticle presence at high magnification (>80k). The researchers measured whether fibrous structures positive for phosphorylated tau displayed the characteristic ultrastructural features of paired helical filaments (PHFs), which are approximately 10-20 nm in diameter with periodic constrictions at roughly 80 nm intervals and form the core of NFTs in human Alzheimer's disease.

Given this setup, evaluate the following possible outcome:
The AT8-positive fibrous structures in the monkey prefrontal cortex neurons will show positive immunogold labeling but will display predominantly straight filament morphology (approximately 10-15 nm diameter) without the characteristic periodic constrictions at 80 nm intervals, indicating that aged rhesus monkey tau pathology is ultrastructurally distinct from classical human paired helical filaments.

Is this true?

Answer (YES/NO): NO